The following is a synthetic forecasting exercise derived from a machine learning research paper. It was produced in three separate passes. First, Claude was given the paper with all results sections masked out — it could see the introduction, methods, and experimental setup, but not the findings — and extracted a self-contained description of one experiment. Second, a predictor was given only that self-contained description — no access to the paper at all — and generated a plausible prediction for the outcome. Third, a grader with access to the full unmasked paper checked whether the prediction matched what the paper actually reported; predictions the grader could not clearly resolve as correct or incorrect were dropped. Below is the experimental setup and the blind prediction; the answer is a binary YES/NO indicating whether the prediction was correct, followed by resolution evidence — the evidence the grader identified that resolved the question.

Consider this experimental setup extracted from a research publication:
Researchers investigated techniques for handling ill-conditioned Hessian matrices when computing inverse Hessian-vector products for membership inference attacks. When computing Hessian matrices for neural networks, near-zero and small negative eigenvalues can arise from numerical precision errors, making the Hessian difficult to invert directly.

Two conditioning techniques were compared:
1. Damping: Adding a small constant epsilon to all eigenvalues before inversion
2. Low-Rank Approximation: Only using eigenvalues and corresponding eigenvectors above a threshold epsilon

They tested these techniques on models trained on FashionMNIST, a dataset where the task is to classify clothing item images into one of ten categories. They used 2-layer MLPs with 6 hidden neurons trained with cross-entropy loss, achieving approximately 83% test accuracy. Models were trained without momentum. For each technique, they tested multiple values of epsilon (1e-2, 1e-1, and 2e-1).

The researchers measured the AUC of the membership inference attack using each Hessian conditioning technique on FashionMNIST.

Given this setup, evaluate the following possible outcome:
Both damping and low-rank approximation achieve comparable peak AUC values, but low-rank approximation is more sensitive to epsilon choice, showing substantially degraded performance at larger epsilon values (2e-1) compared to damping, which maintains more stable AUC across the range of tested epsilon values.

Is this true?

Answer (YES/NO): NO